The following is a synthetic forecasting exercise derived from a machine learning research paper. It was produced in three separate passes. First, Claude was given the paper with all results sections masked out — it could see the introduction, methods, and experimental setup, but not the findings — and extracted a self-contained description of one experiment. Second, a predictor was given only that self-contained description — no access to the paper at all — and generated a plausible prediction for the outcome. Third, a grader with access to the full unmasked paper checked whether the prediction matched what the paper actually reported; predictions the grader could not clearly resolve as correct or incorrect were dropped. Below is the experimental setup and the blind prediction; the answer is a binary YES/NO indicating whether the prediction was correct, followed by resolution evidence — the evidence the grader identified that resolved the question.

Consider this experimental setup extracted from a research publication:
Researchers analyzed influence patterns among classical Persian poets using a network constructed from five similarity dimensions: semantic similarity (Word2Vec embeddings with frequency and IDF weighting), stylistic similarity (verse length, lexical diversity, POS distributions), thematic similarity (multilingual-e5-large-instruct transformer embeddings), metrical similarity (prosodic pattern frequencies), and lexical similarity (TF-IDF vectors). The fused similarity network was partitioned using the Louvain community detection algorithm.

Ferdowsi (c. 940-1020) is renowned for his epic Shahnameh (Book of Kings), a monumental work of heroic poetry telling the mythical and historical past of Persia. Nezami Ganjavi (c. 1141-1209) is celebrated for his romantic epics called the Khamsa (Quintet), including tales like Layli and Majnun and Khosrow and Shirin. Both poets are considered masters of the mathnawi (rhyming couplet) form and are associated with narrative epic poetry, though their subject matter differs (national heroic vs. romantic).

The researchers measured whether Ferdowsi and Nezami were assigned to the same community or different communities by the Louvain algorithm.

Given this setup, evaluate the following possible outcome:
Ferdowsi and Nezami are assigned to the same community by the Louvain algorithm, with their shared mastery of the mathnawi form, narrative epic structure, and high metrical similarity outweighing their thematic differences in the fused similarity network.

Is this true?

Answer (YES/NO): YES